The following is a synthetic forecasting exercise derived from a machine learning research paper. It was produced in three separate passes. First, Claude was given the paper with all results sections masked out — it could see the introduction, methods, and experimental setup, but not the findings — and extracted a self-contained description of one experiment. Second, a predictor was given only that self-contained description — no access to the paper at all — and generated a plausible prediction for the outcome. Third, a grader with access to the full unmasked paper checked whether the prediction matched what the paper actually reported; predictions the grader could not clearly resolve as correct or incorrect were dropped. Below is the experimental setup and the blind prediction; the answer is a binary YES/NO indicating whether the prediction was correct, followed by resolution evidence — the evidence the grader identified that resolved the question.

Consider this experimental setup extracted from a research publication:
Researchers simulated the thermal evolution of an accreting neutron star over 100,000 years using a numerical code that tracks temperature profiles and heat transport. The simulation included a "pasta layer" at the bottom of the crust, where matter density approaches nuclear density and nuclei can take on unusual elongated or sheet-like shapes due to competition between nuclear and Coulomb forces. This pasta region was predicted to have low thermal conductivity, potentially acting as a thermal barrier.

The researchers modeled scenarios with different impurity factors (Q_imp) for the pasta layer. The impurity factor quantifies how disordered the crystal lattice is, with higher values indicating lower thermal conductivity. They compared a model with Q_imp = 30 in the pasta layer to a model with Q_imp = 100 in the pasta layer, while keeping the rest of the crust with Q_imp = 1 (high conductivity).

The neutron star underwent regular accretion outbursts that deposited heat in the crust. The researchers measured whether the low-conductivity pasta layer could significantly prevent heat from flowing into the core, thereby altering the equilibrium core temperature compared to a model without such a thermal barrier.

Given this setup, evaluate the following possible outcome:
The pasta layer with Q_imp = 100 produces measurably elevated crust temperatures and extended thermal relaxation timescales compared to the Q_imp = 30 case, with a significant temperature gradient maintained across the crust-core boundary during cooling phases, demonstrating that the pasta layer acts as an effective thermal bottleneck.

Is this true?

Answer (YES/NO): NO